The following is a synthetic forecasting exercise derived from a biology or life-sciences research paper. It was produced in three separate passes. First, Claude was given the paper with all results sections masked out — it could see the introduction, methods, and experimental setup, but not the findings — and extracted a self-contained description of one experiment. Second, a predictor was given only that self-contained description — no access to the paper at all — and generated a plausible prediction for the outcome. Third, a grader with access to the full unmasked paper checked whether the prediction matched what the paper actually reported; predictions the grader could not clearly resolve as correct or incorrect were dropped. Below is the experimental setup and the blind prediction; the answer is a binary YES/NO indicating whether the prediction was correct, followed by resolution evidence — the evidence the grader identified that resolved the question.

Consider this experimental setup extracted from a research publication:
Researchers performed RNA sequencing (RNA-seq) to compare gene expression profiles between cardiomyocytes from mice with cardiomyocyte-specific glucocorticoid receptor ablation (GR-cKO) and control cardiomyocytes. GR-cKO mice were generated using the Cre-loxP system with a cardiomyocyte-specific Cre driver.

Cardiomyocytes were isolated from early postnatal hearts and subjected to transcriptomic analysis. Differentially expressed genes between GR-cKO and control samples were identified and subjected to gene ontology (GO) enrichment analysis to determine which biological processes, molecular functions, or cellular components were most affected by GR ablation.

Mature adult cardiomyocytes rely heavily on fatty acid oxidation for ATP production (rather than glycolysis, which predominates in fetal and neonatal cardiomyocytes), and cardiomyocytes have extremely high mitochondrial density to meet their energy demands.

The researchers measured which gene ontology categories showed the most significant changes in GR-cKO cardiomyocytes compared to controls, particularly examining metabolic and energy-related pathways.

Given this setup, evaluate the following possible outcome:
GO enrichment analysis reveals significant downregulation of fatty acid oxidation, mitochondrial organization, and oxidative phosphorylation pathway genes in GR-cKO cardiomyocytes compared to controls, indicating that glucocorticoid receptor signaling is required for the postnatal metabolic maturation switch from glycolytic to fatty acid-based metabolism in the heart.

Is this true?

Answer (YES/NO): YES